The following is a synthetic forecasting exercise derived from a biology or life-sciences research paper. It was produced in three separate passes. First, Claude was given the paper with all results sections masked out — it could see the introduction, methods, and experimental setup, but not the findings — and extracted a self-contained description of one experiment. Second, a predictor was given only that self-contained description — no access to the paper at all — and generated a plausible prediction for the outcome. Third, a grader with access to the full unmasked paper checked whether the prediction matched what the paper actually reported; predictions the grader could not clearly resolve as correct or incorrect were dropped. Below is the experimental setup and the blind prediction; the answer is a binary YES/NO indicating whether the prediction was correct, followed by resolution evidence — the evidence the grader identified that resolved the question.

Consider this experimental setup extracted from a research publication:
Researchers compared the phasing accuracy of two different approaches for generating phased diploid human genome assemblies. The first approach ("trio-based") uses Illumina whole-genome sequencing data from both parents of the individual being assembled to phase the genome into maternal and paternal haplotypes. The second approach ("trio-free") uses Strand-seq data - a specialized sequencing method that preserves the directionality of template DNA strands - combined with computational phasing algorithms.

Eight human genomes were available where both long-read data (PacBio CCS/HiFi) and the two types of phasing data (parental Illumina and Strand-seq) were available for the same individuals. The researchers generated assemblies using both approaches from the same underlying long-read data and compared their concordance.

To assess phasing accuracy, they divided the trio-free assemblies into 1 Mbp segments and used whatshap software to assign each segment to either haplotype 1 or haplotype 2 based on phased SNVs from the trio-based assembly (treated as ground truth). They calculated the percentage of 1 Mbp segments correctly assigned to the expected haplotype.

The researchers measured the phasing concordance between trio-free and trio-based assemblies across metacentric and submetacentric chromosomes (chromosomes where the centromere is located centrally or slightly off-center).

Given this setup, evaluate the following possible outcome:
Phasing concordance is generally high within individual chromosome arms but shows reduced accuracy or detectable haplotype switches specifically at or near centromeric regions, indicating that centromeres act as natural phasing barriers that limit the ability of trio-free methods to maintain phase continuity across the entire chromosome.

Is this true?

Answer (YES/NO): YES